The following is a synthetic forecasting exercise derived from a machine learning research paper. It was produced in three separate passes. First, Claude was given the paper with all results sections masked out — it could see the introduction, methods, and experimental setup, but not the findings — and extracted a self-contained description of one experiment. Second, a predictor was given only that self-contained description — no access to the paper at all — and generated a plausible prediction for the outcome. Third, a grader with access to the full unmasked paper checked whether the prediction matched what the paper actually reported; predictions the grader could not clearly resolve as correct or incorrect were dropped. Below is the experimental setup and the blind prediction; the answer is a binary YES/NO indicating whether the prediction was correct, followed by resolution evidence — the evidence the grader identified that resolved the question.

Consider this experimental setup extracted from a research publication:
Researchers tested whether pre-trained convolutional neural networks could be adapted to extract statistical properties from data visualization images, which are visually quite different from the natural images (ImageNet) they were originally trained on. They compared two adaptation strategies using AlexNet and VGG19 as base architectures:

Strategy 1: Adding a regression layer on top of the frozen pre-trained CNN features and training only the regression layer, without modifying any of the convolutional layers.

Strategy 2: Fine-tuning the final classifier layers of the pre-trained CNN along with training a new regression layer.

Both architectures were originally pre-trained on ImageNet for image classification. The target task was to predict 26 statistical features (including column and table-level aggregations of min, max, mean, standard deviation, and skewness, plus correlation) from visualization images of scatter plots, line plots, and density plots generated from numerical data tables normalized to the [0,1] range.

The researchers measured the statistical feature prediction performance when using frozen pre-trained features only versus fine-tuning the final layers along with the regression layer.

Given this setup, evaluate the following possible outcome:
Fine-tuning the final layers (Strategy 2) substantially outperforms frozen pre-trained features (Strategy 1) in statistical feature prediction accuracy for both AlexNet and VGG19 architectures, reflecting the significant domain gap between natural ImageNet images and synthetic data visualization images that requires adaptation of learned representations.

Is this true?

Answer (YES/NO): YES